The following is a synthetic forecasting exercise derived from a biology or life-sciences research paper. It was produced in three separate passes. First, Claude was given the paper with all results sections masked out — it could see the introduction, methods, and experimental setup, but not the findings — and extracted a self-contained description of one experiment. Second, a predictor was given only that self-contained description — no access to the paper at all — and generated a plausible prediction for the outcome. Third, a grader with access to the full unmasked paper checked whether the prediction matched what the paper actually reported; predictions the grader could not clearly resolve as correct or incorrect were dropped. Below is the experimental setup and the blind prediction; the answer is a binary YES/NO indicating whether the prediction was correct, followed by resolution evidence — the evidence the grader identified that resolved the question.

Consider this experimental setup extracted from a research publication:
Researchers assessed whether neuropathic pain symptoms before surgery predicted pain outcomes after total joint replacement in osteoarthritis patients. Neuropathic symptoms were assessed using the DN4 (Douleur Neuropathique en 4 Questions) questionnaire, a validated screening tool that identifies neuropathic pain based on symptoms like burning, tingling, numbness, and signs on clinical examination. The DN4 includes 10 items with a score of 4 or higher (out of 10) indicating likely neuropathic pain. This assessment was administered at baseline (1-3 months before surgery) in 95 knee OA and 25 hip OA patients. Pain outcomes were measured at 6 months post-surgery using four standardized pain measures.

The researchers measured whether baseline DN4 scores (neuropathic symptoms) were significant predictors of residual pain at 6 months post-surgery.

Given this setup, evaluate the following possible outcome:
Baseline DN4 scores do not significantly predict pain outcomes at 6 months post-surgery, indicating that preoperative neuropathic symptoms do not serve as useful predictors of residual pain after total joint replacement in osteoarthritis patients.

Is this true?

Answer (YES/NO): YES